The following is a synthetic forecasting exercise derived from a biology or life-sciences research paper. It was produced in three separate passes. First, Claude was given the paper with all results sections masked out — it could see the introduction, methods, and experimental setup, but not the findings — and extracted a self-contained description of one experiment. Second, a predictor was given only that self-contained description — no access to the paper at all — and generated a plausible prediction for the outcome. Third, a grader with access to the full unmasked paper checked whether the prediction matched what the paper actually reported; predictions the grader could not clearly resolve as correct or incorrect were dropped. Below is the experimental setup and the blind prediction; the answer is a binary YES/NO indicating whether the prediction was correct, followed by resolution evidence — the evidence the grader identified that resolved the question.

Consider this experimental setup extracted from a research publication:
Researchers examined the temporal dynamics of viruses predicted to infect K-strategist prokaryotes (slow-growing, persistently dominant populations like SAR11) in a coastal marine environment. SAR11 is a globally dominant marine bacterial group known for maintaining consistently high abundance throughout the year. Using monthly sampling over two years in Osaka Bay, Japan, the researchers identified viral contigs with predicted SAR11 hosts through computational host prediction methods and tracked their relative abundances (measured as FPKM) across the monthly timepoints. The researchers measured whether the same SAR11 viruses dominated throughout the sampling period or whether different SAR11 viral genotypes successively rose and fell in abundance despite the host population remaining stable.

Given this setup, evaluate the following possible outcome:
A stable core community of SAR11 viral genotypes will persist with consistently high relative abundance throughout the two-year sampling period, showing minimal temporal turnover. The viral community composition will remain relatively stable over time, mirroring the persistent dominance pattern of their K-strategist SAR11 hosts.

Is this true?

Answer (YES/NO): NO